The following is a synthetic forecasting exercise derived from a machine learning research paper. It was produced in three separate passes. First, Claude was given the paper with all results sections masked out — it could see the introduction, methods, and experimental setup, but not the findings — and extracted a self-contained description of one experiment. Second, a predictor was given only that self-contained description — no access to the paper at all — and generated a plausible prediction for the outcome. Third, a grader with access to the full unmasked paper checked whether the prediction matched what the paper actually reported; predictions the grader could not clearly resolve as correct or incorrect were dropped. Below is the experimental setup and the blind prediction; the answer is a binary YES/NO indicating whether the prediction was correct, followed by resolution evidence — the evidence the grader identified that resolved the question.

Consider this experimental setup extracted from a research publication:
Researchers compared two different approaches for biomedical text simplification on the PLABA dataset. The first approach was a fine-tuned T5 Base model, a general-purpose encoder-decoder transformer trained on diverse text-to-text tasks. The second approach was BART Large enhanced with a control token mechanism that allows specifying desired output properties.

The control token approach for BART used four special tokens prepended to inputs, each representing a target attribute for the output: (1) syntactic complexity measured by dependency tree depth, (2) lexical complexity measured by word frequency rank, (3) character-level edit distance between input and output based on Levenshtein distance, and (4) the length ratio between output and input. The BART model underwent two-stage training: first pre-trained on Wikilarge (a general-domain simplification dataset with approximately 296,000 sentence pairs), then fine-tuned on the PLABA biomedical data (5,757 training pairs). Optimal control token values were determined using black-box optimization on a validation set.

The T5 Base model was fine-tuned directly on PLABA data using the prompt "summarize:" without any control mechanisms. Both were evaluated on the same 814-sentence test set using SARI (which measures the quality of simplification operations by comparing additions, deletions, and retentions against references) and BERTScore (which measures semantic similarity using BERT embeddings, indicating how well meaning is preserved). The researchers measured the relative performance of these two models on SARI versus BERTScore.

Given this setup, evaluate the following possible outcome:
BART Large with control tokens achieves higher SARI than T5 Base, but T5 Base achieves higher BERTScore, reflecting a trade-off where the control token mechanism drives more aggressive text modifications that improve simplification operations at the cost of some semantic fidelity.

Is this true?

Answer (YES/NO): YES